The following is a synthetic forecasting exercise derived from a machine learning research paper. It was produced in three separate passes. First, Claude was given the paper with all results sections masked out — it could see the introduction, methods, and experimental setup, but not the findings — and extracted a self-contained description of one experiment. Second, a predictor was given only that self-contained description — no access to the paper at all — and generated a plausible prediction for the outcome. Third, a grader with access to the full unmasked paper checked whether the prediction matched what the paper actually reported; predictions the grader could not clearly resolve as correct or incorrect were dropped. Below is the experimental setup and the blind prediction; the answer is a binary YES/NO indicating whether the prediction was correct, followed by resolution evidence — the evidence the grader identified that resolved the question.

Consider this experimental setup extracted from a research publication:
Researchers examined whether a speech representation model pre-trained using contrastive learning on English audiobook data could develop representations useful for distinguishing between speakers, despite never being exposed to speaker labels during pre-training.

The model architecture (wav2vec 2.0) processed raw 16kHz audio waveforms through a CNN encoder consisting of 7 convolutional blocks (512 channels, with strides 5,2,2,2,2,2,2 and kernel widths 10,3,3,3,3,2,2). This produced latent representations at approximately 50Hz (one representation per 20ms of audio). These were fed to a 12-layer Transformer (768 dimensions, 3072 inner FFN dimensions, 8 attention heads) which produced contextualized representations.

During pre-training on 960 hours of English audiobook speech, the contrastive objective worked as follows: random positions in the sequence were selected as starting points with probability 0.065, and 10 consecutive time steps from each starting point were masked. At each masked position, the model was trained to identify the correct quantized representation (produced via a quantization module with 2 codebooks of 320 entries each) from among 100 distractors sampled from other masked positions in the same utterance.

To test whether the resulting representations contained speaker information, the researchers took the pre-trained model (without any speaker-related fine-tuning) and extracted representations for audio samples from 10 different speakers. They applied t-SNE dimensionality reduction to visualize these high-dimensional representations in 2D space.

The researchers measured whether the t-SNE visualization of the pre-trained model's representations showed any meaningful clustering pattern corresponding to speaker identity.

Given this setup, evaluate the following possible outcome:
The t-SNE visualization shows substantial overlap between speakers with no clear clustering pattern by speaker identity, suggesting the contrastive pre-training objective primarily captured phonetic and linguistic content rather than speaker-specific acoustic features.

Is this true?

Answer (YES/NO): NO